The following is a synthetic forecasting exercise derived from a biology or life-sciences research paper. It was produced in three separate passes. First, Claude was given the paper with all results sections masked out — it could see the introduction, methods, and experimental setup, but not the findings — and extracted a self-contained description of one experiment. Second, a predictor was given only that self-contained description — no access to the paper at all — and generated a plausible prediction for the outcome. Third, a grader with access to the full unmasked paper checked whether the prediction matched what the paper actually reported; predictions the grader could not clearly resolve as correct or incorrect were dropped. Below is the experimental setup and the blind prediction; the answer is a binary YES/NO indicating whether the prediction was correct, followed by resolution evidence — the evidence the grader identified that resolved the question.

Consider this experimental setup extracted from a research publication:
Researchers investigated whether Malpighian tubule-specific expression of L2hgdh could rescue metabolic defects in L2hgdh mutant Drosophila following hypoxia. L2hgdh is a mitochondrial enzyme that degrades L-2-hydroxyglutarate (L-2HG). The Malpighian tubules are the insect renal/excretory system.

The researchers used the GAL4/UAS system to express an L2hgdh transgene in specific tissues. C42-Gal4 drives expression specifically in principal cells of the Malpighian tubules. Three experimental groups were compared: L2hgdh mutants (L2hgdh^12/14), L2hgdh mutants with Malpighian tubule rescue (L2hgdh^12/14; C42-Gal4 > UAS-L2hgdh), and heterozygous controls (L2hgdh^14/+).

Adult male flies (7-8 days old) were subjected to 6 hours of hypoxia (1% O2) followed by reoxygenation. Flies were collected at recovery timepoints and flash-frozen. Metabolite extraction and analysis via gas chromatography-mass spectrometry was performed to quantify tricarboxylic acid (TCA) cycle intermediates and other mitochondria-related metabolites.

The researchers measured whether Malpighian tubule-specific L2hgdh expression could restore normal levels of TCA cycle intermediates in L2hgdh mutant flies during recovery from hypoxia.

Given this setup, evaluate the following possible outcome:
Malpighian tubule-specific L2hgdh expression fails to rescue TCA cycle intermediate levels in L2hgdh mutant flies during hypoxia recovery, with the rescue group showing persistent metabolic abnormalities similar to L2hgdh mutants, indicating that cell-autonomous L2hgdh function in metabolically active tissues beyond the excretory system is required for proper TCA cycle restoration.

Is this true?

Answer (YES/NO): NO